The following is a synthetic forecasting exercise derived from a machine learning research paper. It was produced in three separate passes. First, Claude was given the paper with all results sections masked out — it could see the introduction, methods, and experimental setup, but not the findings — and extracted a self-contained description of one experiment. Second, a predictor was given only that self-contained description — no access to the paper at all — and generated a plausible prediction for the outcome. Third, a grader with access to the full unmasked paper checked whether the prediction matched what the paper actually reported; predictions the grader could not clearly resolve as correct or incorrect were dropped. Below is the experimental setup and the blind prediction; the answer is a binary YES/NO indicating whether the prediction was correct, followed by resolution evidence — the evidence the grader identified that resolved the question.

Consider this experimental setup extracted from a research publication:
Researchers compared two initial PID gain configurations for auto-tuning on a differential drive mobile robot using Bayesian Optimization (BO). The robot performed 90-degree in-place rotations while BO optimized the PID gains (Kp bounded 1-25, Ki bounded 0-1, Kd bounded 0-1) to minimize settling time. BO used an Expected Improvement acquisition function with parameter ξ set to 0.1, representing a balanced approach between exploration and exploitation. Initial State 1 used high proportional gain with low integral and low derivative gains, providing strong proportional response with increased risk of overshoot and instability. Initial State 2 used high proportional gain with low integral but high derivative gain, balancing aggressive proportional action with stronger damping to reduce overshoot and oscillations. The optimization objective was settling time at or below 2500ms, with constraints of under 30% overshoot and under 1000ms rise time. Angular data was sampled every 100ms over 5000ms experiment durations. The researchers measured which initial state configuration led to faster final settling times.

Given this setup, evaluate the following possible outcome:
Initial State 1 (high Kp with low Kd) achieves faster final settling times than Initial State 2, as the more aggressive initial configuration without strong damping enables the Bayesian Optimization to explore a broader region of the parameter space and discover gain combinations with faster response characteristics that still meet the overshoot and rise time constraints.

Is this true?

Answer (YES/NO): YES